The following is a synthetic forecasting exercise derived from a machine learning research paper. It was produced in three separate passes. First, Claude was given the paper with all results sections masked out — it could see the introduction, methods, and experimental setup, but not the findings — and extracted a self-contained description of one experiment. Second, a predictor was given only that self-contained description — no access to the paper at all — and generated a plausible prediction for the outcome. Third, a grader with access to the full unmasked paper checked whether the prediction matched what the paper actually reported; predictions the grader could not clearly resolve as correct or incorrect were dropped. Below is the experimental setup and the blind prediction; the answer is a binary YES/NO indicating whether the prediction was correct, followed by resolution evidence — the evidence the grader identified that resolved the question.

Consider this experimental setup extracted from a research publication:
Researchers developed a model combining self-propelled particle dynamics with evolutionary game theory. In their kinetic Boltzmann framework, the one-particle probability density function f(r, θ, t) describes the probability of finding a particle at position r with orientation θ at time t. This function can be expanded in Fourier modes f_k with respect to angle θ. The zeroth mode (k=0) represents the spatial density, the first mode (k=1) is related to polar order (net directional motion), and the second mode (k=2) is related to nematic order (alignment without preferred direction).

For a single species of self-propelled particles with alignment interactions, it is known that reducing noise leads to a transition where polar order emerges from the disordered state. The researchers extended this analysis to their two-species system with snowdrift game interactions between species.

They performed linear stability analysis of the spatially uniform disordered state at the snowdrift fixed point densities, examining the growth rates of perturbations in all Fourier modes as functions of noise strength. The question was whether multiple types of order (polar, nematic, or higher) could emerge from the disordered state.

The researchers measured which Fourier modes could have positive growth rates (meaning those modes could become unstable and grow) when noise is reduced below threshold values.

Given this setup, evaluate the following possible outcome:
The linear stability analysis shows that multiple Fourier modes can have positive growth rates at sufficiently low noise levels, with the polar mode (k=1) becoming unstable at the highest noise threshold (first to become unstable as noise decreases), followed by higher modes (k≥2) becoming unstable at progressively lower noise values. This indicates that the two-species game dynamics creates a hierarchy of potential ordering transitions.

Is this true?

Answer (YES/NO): NO